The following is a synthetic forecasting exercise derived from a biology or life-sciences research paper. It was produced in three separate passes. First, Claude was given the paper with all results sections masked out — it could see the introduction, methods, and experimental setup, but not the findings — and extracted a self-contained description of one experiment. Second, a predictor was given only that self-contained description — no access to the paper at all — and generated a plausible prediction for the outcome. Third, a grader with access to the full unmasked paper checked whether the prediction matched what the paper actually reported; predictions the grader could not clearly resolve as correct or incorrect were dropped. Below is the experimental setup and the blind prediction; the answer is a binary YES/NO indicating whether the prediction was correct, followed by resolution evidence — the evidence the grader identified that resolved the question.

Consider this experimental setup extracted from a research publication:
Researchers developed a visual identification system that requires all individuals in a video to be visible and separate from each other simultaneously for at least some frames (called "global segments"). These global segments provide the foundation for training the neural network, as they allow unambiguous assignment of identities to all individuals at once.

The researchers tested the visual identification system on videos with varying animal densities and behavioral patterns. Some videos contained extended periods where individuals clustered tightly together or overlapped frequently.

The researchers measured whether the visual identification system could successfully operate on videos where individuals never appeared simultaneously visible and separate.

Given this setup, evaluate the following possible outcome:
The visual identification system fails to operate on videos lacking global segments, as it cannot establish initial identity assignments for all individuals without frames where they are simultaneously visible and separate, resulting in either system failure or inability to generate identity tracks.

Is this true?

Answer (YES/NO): YES